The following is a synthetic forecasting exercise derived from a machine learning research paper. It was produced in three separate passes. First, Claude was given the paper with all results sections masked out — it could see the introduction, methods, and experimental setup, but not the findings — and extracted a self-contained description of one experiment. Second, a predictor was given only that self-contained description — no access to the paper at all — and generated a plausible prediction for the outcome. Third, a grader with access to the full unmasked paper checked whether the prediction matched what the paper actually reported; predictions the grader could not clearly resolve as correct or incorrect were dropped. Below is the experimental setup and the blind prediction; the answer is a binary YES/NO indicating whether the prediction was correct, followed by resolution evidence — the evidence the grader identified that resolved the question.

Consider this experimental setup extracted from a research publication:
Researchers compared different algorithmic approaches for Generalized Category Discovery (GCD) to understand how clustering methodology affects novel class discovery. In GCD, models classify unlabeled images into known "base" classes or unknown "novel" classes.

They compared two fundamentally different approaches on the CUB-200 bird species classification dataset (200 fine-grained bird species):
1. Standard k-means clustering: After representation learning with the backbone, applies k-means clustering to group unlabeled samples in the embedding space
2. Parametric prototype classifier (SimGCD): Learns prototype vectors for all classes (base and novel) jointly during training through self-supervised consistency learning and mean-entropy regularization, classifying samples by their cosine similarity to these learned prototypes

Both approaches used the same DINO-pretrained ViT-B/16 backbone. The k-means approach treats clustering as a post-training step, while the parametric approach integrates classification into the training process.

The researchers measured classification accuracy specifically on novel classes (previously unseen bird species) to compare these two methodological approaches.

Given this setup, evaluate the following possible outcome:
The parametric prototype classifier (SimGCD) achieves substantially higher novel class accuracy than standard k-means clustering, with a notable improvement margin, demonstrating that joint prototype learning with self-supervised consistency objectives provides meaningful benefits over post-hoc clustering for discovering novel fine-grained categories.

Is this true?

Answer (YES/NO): YES